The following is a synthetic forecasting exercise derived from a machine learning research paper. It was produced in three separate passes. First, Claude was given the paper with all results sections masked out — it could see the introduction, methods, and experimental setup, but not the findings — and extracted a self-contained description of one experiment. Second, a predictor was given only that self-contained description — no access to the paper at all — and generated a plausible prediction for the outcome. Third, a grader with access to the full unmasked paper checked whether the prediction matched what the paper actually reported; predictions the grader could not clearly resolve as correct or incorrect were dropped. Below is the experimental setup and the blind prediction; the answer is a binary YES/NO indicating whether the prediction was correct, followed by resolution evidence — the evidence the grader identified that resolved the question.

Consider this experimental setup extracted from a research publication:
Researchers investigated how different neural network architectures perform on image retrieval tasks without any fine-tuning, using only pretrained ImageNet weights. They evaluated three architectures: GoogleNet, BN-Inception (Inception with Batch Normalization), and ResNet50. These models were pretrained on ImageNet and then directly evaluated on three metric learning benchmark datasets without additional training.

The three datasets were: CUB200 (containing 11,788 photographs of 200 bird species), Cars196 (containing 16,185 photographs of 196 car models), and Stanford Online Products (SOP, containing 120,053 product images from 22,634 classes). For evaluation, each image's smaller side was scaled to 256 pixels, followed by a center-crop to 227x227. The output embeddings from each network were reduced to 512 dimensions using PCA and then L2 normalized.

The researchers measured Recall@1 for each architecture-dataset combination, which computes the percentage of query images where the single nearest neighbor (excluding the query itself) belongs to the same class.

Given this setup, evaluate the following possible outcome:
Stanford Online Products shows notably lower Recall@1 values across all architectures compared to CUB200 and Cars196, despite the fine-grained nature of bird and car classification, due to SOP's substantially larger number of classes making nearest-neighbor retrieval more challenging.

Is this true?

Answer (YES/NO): NO